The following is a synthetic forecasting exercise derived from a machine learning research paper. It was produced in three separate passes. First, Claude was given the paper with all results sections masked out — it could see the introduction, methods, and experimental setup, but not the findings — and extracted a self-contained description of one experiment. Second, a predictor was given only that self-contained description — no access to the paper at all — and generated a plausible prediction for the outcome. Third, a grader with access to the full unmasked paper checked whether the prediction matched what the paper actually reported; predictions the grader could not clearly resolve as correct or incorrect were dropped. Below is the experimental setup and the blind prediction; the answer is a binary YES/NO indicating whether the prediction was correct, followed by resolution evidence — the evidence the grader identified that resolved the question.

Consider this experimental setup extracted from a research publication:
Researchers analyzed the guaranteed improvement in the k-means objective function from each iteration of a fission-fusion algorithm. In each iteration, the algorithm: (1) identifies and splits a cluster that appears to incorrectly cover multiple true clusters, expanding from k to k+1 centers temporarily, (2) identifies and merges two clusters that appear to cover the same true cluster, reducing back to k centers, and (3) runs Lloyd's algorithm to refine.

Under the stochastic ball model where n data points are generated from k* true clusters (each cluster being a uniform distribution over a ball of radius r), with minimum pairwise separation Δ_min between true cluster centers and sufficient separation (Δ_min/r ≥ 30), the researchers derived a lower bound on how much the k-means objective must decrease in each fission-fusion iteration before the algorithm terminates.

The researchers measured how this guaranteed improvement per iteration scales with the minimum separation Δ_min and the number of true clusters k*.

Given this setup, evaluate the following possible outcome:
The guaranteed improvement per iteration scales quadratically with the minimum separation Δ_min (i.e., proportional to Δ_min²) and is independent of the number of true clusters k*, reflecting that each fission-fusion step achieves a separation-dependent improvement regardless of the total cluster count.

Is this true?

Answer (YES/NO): NO